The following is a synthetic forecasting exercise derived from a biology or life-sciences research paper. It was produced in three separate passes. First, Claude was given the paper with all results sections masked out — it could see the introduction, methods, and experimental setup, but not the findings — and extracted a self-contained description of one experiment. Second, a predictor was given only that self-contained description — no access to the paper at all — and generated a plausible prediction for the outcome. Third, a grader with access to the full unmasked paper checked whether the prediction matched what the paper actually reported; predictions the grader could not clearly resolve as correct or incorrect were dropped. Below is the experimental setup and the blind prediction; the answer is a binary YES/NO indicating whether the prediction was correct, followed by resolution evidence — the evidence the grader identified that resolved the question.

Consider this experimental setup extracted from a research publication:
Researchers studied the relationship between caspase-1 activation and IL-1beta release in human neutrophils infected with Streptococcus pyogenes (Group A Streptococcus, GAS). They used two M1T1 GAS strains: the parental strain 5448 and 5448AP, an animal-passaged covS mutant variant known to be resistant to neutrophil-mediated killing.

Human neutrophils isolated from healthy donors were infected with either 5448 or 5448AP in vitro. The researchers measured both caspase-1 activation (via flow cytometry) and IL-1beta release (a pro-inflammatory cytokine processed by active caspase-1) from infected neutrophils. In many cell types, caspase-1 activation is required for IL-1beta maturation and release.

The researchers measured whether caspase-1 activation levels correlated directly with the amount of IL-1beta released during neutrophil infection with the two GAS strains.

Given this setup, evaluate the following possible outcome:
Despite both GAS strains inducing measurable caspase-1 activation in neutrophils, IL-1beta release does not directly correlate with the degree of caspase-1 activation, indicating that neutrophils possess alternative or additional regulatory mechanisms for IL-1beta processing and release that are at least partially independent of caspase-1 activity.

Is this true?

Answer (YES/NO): YES